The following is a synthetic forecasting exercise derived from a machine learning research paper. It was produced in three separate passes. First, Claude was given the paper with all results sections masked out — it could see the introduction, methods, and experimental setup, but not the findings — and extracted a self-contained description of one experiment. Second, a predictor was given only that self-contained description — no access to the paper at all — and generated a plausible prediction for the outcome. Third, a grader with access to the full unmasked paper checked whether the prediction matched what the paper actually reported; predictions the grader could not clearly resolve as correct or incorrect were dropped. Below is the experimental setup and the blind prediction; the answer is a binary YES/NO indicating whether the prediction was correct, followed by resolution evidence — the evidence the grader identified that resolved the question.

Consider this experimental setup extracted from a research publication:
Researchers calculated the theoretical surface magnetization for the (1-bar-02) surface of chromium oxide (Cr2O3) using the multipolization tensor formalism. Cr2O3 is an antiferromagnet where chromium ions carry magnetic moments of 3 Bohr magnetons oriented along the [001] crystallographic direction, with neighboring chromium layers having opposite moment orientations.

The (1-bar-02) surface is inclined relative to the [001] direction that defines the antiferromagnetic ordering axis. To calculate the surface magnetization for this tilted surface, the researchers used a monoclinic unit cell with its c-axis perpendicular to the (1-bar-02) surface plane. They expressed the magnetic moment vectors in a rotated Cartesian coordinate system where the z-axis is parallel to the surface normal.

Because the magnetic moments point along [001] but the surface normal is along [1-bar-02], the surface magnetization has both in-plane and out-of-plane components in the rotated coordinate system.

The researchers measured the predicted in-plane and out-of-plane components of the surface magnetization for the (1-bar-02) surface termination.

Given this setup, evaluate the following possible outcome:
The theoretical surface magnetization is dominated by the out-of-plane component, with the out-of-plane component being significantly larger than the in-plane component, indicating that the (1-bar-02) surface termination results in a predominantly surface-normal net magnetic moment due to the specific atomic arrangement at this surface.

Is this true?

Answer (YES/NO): NO